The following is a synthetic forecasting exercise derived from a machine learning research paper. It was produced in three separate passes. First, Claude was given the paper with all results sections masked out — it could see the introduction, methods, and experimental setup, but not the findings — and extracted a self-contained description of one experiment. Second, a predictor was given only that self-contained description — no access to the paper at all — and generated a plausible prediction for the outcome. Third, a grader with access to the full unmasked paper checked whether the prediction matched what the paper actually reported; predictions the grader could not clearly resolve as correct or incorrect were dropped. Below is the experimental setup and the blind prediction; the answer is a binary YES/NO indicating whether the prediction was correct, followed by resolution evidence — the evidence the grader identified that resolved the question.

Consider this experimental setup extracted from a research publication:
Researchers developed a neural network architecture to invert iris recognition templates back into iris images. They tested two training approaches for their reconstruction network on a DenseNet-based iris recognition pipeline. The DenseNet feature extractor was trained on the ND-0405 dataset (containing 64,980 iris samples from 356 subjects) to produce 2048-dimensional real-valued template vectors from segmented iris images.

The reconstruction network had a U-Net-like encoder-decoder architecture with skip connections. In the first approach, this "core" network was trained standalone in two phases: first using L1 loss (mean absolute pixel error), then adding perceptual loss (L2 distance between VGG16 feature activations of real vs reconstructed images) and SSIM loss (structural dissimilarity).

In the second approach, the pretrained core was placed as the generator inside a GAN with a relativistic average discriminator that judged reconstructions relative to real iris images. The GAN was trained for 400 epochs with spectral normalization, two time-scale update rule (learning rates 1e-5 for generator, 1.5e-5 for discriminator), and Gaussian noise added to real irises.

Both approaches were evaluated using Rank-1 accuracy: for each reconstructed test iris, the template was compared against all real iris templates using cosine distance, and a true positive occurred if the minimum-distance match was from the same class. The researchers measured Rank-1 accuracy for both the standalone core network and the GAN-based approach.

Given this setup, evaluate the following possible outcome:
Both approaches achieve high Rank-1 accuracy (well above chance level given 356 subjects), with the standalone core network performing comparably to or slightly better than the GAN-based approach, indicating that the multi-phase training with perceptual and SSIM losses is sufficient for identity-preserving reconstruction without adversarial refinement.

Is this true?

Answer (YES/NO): NO